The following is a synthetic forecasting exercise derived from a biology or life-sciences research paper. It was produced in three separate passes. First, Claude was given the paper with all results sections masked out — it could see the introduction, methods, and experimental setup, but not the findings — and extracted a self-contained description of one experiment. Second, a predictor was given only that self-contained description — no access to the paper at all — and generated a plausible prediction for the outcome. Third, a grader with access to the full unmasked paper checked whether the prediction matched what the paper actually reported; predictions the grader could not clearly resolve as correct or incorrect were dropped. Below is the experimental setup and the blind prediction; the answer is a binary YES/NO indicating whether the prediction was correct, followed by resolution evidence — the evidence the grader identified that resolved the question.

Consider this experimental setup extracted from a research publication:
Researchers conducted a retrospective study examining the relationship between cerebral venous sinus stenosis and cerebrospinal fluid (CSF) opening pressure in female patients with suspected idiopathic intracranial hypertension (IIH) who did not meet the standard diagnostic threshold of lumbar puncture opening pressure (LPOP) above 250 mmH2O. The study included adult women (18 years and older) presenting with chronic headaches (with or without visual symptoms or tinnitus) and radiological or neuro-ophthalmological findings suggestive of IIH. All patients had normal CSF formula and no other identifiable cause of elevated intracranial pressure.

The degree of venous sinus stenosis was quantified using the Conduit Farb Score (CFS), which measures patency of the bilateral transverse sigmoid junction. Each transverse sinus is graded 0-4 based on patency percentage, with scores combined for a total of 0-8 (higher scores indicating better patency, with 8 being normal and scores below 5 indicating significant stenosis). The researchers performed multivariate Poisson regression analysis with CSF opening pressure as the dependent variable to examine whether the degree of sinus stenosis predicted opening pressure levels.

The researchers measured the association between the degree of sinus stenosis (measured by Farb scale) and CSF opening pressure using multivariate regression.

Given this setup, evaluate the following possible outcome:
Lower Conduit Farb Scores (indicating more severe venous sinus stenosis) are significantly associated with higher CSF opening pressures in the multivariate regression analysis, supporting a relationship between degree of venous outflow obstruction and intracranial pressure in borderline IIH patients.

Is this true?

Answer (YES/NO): YES